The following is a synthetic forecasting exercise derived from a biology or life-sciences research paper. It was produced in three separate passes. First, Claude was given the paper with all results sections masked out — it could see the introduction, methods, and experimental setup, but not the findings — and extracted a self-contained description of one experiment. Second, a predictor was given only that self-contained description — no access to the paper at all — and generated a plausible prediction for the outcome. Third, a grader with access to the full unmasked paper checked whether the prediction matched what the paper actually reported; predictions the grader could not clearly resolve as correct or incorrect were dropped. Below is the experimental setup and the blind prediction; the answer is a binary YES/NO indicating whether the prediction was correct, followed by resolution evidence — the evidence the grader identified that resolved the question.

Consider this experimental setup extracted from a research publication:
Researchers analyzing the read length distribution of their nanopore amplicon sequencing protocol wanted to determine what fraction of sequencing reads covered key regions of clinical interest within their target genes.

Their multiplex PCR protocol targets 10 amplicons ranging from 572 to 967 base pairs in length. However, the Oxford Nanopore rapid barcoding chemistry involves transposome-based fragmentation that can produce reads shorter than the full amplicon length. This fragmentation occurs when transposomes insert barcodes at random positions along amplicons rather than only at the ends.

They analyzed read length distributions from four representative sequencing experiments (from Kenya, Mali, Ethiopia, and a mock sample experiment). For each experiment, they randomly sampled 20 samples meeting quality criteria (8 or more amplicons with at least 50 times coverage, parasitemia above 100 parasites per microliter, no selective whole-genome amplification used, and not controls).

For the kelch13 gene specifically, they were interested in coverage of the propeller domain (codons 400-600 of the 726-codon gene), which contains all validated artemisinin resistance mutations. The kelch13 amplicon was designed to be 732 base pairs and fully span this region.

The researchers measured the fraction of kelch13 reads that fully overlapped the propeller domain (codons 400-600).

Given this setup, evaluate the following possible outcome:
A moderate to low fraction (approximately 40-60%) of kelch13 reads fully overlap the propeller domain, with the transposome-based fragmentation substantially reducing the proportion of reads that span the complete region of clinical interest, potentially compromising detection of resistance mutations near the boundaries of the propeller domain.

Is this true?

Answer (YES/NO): NO